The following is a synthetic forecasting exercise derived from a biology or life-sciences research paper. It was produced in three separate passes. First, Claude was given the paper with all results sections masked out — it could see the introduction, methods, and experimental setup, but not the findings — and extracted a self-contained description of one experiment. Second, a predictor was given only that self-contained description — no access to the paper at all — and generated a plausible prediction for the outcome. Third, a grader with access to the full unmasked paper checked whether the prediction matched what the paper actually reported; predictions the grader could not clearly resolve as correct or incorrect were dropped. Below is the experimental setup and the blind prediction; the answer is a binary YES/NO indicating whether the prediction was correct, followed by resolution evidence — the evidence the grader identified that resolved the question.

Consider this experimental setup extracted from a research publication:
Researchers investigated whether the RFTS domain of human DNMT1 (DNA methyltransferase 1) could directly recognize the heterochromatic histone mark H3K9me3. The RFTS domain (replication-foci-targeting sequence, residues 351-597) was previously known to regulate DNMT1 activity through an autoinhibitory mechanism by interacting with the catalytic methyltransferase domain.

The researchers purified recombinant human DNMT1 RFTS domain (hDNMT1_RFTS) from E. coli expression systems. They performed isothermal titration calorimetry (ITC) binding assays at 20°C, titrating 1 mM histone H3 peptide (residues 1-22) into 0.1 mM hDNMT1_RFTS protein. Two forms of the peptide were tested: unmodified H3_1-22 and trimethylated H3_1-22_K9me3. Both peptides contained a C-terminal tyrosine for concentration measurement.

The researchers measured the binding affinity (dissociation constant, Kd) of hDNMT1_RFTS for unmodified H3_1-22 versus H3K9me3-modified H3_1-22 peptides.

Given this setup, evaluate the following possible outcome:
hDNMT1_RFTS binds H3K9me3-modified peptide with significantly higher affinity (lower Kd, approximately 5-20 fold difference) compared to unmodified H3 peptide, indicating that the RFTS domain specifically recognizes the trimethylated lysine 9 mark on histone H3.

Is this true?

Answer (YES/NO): YES